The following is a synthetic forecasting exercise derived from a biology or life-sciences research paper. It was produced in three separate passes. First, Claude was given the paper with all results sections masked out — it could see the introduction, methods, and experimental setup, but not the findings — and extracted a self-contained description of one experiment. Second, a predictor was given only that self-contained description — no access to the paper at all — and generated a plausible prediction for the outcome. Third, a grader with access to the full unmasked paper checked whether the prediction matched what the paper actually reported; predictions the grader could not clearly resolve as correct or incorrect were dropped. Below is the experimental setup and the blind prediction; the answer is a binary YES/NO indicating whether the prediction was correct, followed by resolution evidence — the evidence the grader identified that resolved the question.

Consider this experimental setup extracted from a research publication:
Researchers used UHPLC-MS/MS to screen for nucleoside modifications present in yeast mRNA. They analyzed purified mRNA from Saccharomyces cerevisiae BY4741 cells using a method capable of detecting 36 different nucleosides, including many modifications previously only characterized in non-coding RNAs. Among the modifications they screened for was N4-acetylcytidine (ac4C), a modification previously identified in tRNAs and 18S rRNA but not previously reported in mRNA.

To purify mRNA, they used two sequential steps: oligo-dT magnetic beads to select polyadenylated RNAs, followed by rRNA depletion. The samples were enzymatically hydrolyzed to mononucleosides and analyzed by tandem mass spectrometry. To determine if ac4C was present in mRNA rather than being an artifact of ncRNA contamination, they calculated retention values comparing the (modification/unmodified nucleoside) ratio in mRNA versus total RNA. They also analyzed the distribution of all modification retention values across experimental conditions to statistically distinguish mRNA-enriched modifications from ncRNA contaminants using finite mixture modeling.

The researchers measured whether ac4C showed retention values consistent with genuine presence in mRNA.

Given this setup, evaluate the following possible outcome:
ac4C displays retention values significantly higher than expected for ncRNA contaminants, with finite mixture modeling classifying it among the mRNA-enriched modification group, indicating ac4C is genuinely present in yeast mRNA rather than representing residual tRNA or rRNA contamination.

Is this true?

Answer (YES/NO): YES